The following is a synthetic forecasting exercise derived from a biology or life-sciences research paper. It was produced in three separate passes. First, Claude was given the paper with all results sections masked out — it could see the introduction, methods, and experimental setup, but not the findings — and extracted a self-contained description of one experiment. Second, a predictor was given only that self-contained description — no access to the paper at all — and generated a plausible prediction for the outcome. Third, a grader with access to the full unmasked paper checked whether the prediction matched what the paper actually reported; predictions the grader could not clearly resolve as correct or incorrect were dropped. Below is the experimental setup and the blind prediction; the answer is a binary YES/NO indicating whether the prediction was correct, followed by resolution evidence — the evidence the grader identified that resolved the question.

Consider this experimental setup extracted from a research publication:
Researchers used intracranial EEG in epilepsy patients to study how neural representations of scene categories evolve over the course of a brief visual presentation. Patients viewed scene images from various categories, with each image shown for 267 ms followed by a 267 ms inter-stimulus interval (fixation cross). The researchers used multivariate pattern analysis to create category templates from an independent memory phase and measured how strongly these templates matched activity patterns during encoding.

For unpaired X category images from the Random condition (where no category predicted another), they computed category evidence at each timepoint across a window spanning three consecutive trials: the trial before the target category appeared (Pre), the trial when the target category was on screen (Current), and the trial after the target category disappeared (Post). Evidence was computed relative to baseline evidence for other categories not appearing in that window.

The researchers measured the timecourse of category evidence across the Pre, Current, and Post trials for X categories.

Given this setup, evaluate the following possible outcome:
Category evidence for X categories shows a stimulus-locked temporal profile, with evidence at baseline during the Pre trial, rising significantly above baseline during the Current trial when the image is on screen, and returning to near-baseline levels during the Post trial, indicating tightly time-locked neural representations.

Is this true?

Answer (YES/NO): NO